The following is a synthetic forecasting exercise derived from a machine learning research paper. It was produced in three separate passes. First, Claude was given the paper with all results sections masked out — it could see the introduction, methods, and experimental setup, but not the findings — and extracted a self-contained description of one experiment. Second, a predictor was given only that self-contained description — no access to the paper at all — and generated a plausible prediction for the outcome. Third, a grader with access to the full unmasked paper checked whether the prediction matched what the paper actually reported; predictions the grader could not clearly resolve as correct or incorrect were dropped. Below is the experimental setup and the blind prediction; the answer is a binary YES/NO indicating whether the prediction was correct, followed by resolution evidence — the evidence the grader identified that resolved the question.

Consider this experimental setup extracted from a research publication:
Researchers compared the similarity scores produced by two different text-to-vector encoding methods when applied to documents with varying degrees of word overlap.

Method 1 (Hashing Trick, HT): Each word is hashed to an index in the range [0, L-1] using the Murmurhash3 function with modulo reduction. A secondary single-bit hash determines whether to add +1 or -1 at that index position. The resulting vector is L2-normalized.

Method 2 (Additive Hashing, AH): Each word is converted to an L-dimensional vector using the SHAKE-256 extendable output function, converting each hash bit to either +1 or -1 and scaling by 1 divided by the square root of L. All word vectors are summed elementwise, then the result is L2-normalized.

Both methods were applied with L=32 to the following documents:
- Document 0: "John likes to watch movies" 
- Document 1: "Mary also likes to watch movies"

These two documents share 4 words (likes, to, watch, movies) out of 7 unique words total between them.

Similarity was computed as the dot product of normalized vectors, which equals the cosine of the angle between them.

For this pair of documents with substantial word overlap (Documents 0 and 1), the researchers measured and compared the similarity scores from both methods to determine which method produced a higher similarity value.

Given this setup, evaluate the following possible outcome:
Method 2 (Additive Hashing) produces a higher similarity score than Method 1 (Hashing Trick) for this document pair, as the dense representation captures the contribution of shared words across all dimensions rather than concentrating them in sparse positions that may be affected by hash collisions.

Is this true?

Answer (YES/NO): YES